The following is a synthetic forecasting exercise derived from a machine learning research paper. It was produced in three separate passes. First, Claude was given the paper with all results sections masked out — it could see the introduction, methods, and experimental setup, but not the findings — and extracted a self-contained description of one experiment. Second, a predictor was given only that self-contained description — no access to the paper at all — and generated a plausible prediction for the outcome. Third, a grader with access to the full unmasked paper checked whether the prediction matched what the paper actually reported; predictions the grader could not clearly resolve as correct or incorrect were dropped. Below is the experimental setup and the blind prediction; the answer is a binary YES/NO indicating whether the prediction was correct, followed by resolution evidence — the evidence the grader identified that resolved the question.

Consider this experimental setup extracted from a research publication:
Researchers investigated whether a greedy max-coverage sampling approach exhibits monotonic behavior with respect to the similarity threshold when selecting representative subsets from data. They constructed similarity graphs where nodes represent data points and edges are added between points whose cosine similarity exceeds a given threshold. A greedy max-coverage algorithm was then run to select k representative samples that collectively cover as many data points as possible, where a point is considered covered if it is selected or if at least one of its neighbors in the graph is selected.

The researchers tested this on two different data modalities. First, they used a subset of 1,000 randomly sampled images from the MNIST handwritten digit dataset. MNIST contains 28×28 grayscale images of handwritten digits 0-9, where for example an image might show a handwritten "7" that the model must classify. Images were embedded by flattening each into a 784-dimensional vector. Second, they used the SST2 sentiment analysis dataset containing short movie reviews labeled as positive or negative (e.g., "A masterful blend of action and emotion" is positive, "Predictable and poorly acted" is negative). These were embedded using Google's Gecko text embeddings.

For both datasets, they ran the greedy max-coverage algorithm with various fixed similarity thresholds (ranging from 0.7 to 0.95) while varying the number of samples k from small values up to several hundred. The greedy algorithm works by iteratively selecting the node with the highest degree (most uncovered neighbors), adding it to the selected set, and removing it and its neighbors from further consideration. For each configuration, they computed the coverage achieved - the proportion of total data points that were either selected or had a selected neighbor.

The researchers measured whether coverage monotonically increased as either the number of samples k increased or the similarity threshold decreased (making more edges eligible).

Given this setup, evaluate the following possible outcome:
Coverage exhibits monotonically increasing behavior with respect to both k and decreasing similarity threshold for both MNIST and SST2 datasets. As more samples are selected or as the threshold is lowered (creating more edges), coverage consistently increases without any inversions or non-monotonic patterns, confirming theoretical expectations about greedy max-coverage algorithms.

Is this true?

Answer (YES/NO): YES